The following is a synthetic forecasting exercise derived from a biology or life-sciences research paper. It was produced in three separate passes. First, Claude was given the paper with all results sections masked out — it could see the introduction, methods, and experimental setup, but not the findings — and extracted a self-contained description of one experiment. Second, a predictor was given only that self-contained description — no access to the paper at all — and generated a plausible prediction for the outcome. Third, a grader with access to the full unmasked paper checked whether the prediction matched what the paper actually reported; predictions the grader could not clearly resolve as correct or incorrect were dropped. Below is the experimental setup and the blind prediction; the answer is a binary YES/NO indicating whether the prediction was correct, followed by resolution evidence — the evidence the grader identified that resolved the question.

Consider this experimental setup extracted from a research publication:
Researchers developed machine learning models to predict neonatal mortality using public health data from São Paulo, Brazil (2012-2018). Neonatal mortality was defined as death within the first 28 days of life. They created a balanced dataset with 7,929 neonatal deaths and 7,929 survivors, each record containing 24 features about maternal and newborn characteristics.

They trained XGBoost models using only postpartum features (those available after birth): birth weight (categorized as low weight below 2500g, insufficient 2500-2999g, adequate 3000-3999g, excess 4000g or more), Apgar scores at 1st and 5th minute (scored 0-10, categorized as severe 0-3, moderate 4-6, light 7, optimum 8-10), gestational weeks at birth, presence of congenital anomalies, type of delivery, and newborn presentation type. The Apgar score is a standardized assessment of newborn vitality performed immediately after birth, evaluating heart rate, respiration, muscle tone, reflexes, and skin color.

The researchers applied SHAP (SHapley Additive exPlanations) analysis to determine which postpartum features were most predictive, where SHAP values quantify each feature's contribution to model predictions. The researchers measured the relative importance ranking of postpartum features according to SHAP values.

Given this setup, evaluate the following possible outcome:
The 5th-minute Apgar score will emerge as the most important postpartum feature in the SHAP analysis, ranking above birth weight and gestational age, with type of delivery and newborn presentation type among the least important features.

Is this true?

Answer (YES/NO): NO